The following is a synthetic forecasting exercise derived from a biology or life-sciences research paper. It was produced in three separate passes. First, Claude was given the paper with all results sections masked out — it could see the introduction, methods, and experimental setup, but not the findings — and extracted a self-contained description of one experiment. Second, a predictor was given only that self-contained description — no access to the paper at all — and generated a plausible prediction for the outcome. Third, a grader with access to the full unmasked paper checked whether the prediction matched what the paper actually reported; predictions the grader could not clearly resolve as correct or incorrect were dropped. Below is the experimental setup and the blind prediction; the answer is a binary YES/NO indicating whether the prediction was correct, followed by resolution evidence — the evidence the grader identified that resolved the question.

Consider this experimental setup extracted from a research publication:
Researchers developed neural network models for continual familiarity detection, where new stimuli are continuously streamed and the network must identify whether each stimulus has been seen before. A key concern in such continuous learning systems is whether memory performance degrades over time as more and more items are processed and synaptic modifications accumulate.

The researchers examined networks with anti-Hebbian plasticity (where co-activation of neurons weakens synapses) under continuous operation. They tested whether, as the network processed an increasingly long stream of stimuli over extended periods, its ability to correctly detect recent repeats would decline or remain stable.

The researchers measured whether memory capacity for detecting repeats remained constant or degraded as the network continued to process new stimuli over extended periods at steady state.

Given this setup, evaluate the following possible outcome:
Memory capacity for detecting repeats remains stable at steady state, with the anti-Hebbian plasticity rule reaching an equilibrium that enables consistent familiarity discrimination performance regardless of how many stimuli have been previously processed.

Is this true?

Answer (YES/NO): YES